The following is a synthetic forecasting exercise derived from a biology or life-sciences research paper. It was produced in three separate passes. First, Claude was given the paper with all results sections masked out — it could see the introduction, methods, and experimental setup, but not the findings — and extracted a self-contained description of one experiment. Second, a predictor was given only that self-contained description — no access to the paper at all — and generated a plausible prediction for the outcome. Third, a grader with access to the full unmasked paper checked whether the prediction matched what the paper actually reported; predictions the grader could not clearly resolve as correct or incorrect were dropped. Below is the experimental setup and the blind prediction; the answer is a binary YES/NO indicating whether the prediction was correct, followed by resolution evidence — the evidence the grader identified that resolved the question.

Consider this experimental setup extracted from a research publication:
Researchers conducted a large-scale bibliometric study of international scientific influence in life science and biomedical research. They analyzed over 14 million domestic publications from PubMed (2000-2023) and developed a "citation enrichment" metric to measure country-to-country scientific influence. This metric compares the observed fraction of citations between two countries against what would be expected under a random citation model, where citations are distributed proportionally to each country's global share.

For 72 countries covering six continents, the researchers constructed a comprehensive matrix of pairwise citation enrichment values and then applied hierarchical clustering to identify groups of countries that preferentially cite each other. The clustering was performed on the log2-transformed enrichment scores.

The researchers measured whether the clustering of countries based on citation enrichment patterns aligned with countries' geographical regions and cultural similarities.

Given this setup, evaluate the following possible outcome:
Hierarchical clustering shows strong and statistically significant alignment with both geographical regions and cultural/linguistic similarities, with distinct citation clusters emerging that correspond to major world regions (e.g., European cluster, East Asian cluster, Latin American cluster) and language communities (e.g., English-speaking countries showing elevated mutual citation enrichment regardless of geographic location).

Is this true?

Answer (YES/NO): NO